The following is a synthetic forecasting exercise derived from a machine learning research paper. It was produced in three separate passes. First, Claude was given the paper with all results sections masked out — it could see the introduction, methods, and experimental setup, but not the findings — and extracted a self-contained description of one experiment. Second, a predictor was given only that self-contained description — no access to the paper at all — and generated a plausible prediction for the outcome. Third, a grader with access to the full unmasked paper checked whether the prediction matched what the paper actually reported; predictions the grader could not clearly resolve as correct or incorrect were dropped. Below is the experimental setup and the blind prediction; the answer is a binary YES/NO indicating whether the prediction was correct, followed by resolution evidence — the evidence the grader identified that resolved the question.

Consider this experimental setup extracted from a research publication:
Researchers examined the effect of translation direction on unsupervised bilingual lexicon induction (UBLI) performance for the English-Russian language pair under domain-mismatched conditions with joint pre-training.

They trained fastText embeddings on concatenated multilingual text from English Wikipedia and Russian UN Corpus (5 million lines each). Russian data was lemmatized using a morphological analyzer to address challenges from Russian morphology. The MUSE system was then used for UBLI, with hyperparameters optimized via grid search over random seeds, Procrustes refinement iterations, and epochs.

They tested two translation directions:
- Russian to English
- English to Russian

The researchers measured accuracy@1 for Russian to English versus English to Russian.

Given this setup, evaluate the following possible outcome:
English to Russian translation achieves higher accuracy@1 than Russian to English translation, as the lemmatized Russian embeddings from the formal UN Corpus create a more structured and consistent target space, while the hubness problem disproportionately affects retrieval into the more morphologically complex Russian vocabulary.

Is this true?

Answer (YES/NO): NO